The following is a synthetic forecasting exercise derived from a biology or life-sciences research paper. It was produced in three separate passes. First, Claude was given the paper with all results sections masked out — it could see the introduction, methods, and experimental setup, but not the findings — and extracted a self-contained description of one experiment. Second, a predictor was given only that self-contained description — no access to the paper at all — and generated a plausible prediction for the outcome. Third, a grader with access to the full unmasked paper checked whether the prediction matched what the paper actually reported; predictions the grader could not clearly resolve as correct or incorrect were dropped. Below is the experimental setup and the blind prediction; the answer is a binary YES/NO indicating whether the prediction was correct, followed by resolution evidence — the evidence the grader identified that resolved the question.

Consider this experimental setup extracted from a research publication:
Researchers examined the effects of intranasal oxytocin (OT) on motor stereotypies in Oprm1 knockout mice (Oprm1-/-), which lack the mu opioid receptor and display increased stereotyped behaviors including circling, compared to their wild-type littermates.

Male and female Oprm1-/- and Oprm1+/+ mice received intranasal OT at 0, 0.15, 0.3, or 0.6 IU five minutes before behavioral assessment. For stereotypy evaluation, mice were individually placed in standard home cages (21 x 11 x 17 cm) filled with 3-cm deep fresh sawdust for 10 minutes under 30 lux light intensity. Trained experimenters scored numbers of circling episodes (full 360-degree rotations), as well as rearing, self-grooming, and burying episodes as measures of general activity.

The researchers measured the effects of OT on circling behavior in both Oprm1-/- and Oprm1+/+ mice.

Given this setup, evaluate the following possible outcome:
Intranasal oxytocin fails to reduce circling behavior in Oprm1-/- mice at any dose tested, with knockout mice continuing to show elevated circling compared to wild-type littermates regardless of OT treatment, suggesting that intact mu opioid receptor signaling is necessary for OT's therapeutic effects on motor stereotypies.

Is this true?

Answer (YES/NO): NO